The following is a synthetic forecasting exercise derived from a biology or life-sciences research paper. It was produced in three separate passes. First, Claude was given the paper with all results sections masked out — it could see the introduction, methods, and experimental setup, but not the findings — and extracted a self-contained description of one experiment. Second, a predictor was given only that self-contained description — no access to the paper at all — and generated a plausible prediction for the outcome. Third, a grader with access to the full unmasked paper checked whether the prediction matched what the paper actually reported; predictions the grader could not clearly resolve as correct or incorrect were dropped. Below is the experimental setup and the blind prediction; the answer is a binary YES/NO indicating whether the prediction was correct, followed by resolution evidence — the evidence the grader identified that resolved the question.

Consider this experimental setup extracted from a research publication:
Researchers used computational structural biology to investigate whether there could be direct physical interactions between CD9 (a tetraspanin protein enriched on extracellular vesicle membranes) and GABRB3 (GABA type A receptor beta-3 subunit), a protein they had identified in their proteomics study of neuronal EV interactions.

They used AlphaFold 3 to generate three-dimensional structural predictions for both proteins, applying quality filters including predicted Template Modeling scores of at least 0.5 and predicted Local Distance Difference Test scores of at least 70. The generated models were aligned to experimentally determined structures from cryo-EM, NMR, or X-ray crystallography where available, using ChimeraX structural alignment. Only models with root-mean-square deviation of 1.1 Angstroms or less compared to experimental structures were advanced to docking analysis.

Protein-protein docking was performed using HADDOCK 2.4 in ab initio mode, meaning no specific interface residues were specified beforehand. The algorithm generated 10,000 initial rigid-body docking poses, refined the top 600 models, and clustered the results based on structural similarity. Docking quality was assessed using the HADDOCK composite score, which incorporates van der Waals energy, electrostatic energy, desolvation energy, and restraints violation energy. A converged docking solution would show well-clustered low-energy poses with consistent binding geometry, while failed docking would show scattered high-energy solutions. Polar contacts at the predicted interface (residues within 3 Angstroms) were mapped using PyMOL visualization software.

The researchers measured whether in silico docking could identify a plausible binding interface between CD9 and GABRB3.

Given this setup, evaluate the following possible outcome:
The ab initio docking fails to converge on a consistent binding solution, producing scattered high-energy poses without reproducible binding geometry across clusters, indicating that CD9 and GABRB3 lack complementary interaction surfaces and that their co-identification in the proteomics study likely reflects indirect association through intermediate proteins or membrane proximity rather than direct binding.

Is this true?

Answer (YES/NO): NO